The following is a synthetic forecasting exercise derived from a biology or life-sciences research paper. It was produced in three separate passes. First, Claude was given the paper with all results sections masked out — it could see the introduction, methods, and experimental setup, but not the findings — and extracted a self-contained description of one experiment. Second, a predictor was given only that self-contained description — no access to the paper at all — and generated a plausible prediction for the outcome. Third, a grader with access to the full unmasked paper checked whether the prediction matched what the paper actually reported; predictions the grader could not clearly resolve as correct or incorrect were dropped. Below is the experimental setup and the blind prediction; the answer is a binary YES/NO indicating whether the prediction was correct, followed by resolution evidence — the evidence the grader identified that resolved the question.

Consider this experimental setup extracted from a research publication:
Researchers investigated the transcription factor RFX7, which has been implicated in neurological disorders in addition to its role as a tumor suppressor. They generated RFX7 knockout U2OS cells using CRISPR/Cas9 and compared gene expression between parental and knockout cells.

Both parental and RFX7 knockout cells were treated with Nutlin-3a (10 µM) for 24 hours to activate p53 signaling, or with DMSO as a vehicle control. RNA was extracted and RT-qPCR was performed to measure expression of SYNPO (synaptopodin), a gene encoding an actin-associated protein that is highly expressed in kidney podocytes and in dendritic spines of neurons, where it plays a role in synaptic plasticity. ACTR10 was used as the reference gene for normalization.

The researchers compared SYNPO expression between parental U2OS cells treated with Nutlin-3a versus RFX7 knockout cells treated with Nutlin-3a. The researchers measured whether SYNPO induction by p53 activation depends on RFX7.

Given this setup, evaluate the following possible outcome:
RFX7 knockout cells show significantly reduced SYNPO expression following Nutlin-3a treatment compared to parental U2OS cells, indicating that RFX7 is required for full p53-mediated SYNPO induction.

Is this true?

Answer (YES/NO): YES